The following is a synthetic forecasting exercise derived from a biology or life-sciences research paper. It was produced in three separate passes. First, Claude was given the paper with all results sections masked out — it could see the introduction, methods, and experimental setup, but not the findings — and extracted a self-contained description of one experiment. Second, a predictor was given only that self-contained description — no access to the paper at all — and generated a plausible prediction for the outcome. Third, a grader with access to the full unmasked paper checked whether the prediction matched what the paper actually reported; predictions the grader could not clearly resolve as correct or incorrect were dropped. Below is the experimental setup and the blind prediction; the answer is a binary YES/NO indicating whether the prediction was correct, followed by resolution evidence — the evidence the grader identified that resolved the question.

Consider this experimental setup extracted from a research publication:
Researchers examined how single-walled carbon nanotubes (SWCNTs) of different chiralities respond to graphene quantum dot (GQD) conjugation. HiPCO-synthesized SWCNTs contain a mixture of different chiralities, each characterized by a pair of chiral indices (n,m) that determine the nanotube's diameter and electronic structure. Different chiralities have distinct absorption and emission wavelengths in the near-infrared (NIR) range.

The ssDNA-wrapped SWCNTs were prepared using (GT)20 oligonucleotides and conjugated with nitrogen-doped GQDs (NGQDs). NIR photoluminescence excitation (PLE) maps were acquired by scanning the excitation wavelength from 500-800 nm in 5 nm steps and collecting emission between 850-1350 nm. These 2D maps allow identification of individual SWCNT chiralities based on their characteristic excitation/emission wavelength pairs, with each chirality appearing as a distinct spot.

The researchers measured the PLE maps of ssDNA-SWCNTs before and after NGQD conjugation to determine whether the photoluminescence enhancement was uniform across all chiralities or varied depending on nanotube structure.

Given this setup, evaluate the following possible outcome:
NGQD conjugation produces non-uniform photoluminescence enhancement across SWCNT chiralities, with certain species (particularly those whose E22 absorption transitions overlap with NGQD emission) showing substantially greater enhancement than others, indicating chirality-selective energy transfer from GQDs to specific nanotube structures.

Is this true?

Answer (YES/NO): NO